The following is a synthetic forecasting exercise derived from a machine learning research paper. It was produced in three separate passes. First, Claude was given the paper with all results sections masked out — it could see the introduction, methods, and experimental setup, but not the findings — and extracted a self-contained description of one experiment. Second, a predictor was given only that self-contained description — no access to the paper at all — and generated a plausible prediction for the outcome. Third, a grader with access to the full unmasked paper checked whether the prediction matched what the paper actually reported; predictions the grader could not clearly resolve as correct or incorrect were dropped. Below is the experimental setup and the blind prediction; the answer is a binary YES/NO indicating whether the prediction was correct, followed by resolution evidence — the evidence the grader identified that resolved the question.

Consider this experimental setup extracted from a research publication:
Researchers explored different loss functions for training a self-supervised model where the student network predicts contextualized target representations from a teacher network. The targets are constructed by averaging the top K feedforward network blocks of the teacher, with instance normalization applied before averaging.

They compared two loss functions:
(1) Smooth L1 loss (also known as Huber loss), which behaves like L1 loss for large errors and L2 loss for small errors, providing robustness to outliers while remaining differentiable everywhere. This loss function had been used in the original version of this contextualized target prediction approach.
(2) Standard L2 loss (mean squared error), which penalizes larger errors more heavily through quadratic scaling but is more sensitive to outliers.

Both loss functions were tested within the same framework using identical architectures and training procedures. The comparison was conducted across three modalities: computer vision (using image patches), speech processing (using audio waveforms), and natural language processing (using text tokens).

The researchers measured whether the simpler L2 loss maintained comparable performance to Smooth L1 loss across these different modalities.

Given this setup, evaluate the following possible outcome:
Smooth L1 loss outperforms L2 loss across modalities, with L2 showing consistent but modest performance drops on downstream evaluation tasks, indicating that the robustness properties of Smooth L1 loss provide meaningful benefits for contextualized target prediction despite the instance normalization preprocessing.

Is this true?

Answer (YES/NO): NO